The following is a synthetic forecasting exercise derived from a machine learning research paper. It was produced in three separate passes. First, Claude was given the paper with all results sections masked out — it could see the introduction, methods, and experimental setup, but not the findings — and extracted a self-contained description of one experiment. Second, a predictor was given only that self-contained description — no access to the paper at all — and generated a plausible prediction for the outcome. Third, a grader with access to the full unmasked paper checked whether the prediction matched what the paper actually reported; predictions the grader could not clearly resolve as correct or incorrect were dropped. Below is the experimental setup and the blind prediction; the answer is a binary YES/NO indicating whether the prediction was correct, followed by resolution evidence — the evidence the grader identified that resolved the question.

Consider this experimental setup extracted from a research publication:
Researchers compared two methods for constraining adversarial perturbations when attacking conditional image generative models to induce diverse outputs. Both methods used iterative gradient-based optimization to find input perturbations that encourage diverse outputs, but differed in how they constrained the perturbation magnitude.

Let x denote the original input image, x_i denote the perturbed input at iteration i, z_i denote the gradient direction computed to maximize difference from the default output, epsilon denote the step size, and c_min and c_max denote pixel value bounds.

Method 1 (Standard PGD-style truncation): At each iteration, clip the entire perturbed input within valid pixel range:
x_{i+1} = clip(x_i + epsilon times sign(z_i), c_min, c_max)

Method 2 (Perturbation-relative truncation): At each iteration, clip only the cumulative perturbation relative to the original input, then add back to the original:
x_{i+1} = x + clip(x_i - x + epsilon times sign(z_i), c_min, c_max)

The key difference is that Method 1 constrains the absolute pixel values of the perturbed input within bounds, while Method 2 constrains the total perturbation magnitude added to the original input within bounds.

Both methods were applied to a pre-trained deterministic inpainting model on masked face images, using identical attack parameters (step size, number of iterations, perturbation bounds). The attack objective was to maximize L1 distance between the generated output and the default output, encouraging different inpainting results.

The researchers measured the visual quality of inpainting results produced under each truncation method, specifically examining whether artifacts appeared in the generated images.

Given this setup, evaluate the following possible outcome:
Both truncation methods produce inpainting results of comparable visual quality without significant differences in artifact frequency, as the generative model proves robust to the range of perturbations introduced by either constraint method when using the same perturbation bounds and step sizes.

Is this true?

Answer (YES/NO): NO